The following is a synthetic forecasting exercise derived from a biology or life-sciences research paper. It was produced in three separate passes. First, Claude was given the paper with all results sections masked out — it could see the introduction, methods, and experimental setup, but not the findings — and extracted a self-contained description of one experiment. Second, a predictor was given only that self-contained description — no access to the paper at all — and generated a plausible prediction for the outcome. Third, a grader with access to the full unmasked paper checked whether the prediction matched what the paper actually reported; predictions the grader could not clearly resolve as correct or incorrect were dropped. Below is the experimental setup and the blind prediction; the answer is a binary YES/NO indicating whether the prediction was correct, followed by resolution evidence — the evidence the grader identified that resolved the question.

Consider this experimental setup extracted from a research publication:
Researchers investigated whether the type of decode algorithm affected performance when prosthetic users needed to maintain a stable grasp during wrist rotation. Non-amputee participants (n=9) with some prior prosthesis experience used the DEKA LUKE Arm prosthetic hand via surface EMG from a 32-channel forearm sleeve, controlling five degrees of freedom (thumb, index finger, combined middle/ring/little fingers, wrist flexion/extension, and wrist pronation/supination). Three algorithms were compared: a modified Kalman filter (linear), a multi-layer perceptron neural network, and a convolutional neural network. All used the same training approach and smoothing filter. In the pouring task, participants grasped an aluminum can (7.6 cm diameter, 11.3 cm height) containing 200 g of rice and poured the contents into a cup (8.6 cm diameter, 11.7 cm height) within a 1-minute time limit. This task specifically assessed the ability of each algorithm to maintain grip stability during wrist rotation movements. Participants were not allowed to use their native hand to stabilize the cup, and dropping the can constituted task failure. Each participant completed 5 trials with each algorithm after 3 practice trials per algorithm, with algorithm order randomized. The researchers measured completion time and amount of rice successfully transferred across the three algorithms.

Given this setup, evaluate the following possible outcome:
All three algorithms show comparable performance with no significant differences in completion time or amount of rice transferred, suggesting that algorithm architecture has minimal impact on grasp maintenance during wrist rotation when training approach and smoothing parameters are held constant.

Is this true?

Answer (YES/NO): YES